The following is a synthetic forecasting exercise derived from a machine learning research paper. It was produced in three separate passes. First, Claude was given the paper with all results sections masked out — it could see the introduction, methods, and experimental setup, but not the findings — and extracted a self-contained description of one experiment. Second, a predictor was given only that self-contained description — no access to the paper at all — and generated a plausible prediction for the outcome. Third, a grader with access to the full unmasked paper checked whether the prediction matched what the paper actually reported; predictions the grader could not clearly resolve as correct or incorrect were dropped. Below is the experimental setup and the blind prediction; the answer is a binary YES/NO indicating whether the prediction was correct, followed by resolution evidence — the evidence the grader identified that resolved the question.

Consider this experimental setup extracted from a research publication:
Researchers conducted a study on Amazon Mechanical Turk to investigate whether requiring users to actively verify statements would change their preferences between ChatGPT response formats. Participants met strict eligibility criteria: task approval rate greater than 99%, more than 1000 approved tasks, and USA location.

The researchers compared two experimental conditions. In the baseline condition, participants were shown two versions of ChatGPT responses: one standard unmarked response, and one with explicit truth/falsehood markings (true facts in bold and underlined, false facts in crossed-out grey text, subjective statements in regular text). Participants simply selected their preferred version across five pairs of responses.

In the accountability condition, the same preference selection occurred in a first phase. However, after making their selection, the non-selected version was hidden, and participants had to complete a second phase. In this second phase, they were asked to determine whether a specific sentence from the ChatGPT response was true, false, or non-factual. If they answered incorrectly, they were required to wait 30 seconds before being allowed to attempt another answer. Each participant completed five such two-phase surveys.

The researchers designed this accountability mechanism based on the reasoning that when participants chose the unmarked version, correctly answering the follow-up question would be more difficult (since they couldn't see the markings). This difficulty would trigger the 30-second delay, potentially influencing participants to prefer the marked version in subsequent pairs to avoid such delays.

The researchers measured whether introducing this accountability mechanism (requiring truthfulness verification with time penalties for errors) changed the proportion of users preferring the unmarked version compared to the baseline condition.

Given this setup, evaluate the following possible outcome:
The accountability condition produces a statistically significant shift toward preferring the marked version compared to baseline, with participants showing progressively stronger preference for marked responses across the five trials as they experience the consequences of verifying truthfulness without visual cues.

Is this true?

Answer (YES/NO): NO